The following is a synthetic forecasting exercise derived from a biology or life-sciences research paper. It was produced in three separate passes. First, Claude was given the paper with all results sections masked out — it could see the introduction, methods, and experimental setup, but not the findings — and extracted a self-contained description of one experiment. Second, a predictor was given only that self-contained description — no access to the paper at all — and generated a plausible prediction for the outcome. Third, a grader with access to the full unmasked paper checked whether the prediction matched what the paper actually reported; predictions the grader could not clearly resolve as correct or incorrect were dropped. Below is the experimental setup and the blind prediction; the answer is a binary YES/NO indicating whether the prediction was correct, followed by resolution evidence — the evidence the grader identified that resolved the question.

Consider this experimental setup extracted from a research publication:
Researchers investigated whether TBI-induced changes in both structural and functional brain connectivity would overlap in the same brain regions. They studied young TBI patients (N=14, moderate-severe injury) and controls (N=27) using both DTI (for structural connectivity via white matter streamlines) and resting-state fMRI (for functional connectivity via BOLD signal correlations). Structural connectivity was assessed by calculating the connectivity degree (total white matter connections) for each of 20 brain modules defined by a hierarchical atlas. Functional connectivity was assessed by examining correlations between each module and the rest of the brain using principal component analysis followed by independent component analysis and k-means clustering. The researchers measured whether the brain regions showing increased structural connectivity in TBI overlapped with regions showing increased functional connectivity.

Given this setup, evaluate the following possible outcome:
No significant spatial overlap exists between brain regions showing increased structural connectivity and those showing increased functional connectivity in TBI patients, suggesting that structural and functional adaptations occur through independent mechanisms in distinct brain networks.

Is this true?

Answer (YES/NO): NO